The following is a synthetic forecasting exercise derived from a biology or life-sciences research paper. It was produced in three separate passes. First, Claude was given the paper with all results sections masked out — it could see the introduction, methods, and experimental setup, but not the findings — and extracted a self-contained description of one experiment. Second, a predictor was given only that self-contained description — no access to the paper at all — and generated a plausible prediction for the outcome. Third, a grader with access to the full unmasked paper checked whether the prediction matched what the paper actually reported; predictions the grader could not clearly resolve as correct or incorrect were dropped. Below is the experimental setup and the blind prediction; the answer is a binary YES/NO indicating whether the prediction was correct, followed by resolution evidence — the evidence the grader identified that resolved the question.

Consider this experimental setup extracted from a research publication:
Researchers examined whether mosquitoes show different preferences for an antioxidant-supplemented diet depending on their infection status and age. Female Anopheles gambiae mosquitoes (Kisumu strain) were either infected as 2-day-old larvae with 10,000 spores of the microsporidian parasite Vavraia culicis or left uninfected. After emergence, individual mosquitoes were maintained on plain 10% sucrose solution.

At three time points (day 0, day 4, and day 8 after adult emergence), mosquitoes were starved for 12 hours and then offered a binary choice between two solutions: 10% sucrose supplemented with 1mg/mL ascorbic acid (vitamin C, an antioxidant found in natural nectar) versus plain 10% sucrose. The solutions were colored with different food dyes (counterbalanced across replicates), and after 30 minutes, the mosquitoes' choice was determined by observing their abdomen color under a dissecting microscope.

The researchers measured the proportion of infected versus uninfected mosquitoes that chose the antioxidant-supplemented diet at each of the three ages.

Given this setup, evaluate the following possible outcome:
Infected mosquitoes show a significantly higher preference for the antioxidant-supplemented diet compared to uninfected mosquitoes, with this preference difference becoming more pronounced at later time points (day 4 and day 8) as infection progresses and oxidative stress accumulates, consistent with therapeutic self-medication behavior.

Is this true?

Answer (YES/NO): NO